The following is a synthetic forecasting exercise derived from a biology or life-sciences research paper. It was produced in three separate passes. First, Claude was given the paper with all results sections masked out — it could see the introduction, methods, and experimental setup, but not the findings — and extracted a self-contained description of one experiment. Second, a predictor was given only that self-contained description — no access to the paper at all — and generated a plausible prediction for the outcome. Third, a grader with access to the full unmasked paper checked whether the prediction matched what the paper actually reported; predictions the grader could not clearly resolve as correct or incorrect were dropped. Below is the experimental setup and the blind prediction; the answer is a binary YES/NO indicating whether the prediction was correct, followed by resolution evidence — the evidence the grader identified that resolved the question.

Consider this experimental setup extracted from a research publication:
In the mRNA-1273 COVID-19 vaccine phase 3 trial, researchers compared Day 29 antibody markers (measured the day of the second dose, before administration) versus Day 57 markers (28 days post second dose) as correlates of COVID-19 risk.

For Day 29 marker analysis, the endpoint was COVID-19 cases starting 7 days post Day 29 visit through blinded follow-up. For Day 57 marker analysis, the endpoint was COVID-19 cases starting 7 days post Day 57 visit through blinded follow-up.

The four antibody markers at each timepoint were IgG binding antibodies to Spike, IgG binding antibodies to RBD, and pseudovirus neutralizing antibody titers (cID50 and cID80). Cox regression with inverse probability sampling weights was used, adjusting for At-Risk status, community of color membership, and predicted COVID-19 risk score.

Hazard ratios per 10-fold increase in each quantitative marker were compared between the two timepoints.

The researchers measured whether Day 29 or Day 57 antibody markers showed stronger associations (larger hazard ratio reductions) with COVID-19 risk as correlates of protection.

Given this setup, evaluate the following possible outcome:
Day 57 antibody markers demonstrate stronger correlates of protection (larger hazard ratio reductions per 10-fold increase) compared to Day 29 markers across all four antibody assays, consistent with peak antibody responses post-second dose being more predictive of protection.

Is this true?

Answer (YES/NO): NO